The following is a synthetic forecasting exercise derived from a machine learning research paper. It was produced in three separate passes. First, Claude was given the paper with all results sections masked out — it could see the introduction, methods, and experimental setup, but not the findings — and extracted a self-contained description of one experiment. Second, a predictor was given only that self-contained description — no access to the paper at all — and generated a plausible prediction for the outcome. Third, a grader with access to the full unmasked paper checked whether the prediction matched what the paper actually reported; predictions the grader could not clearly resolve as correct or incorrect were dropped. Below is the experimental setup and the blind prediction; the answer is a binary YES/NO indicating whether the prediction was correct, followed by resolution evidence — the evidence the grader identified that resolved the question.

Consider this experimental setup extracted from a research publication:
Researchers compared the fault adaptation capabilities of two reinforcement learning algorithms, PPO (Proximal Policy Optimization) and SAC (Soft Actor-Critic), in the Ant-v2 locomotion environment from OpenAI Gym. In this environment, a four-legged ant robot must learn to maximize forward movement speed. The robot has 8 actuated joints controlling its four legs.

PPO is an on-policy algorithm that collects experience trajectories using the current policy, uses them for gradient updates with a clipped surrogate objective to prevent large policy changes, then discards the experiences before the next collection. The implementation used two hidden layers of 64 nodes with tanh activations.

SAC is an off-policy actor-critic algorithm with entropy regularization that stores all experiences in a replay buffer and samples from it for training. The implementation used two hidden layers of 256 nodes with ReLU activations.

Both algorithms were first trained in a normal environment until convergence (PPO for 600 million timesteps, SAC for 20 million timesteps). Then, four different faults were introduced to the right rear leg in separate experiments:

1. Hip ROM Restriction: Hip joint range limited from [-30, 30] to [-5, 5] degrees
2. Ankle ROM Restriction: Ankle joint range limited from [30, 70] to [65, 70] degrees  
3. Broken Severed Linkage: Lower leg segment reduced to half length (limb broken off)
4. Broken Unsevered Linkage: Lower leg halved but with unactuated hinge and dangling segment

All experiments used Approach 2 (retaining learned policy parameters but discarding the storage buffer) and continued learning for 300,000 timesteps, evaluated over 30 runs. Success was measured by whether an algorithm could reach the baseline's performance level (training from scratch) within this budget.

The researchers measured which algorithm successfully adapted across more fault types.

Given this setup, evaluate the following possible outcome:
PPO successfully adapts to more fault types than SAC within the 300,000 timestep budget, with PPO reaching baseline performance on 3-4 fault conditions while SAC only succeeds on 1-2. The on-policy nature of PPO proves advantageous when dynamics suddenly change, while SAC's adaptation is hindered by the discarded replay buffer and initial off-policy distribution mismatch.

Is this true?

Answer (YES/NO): YES